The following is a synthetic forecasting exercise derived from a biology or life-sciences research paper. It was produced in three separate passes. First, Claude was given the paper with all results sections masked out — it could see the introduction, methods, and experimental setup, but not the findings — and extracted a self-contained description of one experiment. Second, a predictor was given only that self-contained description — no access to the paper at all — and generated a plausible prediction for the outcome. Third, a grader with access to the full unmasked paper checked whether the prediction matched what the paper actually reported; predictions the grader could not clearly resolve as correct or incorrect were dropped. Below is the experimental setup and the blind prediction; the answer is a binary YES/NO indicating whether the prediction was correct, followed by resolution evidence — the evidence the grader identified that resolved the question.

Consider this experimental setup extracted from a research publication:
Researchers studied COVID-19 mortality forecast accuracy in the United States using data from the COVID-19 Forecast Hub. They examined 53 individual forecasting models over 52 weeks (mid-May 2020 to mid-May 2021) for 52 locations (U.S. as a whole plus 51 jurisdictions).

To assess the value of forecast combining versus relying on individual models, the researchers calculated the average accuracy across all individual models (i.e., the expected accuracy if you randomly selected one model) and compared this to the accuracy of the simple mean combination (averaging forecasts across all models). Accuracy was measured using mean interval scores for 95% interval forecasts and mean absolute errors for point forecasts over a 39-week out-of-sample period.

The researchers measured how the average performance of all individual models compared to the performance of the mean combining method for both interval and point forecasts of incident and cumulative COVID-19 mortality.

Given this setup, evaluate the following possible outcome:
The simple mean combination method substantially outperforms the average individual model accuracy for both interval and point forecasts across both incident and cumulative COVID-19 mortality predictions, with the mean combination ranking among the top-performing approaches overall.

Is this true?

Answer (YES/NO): NO